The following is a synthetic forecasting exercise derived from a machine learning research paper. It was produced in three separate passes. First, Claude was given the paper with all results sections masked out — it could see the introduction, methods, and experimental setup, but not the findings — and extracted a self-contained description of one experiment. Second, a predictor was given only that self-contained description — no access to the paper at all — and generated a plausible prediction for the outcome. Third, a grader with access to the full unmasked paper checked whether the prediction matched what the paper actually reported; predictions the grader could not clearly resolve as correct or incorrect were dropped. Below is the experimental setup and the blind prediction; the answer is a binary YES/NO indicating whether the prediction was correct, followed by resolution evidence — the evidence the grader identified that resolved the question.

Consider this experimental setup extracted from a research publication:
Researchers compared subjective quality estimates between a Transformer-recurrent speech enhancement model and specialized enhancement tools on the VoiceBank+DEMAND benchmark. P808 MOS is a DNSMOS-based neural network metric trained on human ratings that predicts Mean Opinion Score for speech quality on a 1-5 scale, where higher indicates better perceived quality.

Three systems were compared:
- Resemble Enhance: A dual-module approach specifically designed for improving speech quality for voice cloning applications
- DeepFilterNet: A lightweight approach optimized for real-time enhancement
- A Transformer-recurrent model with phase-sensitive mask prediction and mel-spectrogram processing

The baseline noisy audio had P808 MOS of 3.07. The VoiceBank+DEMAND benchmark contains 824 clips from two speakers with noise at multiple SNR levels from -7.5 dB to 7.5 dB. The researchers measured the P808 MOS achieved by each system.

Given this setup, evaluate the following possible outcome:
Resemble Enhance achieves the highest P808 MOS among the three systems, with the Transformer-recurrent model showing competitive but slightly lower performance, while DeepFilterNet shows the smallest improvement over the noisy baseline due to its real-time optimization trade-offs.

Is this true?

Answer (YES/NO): NO